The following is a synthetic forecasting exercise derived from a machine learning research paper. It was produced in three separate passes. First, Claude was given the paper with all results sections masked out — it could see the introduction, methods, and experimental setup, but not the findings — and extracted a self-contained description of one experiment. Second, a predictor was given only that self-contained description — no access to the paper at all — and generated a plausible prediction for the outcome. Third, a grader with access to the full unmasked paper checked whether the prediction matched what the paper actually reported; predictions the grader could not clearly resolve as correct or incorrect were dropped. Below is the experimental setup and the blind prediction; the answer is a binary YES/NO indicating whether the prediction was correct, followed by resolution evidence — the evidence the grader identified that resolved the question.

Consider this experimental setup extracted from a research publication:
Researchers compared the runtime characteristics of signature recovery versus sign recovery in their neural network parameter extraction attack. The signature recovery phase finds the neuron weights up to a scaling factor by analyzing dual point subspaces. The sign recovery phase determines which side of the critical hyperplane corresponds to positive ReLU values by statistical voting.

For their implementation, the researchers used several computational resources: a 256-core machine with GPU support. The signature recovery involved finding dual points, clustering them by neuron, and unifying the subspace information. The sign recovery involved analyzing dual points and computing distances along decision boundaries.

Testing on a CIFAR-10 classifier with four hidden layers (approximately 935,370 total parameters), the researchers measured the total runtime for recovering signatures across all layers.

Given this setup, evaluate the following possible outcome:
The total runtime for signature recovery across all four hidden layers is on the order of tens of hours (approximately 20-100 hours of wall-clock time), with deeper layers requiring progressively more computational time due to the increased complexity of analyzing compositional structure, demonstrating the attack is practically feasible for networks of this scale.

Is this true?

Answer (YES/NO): NO